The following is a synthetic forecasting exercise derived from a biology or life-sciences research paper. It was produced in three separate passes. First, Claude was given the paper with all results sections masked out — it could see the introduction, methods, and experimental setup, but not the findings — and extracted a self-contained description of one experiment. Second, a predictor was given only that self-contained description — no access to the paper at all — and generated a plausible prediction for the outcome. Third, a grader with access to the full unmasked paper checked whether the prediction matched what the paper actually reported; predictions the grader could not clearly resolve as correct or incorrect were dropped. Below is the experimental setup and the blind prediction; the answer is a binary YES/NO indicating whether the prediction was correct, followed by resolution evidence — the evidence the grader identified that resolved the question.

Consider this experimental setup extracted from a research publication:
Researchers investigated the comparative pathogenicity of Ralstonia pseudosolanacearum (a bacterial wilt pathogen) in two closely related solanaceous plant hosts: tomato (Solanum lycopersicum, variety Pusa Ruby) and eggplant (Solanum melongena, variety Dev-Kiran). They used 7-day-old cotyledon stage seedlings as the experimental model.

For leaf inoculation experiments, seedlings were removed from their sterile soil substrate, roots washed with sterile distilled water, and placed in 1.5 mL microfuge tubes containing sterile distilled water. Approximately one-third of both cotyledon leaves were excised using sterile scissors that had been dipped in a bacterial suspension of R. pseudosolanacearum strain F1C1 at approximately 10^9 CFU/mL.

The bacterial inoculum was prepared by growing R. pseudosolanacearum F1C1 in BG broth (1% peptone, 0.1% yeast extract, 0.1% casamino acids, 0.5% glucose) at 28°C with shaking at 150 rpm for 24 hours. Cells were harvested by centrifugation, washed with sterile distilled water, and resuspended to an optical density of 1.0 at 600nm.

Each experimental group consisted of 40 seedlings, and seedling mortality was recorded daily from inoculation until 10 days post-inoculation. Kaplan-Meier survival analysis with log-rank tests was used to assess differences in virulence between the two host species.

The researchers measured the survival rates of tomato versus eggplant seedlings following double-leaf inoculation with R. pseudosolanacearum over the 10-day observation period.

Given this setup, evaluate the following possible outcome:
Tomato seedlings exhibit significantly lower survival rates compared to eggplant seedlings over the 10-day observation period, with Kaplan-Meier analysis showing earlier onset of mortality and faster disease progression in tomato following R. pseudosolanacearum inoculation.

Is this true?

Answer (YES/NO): NO